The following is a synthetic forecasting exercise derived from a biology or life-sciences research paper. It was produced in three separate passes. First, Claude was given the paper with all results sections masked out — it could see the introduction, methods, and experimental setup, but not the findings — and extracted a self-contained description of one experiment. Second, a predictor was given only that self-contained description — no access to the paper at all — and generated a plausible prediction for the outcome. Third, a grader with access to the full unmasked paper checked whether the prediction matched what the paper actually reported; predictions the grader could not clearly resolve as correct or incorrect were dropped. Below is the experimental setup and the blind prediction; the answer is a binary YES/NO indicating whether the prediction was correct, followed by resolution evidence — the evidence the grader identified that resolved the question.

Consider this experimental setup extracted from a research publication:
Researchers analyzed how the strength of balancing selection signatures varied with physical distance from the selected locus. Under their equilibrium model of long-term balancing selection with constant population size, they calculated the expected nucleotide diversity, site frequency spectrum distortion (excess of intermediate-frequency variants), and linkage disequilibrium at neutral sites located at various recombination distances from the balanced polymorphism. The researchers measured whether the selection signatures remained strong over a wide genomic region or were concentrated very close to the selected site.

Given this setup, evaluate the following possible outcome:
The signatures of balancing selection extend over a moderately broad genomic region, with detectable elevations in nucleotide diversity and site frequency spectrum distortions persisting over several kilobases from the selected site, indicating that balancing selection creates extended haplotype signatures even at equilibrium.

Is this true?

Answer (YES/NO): NO